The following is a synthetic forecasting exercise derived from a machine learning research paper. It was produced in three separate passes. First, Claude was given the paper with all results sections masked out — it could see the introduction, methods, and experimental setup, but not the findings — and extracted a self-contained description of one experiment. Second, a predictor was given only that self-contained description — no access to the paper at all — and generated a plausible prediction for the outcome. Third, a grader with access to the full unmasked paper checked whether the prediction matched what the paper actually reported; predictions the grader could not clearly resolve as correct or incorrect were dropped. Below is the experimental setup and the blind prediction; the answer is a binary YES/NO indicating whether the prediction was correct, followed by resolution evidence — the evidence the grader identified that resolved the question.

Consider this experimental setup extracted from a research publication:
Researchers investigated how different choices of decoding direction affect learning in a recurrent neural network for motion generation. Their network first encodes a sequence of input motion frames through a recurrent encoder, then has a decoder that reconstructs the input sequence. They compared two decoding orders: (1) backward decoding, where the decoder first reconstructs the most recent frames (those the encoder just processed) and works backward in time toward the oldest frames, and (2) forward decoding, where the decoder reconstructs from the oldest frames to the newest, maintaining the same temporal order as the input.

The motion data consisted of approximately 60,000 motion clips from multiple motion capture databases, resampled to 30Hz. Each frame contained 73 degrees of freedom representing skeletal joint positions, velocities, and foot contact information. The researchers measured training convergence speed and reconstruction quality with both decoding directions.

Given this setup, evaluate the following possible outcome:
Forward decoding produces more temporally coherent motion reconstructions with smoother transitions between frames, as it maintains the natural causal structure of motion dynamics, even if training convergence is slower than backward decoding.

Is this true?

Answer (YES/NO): NO